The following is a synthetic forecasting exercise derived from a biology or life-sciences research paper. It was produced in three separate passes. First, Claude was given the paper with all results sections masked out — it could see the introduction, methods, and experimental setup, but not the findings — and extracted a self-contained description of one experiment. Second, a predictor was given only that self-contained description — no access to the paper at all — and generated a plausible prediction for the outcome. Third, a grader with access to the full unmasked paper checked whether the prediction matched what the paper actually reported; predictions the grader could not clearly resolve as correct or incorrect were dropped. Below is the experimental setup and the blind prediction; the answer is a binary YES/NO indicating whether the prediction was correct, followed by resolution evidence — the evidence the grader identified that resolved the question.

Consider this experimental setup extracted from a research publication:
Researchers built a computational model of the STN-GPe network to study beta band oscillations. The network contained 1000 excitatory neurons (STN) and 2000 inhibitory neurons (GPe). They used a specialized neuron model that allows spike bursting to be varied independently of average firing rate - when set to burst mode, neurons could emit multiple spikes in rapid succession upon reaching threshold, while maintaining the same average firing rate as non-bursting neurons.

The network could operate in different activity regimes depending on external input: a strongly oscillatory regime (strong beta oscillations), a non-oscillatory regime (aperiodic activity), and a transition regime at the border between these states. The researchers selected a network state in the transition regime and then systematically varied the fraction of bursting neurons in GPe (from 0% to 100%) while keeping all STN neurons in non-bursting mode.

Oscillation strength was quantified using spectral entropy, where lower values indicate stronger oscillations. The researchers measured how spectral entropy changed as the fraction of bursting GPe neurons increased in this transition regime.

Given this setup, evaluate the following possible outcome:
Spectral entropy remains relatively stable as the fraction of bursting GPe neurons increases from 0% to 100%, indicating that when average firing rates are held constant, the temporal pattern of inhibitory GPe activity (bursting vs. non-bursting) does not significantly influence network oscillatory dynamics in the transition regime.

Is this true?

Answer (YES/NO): NO